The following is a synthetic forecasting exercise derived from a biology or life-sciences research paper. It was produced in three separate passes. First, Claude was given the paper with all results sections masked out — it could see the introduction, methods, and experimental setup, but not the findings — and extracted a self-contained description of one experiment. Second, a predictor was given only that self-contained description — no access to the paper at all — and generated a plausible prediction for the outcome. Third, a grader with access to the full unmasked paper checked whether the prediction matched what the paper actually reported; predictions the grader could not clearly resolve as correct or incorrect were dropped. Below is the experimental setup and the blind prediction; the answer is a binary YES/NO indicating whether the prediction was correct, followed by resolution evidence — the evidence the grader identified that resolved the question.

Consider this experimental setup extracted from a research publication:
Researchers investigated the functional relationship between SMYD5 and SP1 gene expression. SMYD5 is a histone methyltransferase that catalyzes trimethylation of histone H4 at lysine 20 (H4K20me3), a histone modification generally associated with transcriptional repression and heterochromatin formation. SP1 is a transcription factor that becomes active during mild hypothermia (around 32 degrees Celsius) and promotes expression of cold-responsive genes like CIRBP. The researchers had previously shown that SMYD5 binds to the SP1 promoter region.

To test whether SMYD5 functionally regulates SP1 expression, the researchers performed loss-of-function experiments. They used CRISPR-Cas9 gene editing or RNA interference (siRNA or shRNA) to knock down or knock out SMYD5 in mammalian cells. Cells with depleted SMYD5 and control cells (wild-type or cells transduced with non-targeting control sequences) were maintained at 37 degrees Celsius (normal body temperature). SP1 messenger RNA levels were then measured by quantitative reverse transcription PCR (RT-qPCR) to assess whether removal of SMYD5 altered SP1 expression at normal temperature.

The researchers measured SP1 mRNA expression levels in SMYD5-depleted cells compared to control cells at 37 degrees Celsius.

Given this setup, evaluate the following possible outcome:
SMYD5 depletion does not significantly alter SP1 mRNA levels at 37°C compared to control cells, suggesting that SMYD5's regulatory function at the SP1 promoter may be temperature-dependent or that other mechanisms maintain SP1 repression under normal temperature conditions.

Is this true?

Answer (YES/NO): NO